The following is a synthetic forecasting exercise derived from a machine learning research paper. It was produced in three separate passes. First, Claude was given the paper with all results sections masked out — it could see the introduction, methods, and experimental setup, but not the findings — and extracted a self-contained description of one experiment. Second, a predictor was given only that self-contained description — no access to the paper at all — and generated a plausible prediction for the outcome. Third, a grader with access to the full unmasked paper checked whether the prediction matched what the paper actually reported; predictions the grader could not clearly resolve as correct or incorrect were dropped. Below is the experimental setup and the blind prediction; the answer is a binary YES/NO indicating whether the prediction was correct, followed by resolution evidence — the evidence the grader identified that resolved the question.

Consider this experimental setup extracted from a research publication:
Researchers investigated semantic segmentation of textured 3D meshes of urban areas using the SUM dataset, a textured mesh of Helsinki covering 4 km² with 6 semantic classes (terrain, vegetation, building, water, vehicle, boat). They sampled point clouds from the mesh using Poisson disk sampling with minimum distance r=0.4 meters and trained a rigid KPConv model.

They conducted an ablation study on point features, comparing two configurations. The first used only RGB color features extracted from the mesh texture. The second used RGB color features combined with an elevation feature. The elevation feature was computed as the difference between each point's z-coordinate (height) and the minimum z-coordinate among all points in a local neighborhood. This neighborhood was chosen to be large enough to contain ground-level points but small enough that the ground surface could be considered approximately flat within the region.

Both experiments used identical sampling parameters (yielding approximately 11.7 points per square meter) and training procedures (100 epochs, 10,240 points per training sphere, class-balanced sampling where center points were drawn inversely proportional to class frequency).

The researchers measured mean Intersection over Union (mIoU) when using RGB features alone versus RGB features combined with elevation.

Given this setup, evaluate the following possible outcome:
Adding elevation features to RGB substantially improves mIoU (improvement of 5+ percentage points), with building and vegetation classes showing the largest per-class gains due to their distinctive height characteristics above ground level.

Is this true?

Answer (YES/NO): NO